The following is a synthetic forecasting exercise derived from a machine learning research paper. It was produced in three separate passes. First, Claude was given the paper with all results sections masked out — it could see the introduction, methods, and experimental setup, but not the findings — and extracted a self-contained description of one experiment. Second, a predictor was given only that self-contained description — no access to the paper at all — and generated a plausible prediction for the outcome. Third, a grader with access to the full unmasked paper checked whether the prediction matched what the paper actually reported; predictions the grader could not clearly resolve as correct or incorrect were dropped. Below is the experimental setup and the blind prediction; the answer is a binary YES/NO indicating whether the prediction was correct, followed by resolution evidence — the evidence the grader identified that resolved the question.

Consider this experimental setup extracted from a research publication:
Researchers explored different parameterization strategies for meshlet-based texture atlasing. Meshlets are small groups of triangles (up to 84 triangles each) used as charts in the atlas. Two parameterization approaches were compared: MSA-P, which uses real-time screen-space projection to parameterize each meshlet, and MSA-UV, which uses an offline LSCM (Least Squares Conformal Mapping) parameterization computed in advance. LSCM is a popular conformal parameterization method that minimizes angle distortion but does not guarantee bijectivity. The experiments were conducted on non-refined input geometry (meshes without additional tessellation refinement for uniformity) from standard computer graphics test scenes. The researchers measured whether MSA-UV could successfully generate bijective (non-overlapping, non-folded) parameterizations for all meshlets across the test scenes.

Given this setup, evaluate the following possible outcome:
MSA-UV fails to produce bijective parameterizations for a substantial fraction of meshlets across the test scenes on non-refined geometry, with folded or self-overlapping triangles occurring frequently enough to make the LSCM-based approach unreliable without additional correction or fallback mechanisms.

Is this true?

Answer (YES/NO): YES